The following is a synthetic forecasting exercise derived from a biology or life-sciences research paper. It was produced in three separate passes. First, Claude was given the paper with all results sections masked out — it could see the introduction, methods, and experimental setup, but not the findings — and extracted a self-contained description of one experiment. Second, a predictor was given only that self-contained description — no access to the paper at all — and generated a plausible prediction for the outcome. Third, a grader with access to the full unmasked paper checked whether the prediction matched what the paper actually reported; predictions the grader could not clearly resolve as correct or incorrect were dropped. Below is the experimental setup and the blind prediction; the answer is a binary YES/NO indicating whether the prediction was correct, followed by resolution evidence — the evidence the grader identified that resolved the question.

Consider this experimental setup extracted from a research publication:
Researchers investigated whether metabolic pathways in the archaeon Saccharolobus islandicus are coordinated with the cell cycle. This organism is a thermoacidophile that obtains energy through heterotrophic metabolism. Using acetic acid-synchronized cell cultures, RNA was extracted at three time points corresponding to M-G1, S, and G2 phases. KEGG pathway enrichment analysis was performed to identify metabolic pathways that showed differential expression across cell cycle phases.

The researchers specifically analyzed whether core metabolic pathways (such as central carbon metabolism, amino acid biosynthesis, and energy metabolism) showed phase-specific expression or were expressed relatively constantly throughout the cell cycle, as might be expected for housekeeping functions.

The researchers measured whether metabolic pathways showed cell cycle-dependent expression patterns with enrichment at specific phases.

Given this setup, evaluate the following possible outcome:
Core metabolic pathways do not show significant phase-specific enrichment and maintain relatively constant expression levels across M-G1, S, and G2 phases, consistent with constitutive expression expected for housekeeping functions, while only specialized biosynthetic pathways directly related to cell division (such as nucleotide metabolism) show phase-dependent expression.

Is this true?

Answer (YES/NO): NO